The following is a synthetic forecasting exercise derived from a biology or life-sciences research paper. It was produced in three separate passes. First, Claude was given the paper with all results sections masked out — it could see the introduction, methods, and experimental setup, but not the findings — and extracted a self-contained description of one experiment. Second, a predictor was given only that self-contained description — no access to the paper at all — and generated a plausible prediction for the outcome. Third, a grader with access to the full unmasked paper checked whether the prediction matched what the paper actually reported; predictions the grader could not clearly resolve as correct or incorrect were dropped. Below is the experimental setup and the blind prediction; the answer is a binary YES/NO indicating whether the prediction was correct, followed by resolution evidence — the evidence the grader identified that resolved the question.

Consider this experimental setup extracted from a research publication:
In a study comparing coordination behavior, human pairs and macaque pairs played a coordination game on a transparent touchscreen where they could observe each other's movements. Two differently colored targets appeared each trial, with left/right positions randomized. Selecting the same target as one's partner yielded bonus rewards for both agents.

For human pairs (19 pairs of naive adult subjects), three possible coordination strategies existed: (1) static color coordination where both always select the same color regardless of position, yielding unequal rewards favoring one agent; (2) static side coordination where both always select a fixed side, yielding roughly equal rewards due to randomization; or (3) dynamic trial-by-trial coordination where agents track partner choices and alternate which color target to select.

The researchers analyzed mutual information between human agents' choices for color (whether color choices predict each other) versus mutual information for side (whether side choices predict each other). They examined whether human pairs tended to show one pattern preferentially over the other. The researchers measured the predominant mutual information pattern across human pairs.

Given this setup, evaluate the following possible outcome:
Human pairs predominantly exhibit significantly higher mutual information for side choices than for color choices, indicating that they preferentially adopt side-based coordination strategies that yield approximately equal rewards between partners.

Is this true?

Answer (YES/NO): NO